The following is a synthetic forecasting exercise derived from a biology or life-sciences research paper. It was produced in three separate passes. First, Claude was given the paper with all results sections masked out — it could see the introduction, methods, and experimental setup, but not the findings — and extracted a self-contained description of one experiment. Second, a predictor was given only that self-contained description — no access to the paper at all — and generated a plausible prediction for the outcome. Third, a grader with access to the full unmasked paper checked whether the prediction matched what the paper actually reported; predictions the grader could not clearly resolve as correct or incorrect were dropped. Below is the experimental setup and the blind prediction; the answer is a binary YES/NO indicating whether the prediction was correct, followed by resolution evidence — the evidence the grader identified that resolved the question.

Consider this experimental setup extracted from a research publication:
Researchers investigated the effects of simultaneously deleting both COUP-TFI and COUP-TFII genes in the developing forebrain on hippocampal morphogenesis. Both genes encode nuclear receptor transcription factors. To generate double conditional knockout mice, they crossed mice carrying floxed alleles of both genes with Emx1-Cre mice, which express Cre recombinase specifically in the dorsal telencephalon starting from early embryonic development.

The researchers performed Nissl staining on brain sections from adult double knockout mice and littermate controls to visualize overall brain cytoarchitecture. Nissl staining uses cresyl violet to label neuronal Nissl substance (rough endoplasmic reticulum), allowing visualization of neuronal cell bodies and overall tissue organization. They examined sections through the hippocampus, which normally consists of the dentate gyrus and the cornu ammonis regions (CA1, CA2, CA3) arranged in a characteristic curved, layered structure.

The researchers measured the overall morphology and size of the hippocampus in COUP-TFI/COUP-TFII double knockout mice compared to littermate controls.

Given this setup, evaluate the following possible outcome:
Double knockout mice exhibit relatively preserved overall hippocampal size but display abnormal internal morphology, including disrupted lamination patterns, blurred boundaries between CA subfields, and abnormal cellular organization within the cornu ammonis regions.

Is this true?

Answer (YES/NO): NO